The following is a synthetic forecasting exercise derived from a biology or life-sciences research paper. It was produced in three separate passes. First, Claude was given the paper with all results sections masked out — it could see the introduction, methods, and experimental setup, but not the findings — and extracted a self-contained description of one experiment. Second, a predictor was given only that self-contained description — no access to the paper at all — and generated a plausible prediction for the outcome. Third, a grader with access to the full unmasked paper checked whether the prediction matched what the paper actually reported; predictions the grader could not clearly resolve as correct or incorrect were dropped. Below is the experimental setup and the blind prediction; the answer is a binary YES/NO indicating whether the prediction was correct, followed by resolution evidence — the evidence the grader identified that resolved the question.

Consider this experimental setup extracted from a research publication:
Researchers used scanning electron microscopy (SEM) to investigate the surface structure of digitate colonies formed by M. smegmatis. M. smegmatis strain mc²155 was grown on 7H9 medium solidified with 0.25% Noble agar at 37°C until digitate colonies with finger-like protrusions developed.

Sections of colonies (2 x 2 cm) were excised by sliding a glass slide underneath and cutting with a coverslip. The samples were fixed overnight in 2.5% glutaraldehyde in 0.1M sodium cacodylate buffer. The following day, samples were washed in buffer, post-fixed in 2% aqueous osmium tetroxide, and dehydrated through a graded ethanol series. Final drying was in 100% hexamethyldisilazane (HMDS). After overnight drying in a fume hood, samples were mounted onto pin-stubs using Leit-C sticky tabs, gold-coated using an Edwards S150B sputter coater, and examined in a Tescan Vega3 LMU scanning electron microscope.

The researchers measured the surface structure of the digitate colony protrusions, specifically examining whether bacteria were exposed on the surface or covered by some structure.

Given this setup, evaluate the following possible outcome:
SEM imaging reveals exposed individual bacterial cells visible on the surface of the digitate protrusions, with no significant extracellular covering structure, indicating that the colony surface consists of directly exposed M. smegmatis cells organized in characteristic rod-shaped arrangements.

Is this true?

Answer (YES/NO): NO